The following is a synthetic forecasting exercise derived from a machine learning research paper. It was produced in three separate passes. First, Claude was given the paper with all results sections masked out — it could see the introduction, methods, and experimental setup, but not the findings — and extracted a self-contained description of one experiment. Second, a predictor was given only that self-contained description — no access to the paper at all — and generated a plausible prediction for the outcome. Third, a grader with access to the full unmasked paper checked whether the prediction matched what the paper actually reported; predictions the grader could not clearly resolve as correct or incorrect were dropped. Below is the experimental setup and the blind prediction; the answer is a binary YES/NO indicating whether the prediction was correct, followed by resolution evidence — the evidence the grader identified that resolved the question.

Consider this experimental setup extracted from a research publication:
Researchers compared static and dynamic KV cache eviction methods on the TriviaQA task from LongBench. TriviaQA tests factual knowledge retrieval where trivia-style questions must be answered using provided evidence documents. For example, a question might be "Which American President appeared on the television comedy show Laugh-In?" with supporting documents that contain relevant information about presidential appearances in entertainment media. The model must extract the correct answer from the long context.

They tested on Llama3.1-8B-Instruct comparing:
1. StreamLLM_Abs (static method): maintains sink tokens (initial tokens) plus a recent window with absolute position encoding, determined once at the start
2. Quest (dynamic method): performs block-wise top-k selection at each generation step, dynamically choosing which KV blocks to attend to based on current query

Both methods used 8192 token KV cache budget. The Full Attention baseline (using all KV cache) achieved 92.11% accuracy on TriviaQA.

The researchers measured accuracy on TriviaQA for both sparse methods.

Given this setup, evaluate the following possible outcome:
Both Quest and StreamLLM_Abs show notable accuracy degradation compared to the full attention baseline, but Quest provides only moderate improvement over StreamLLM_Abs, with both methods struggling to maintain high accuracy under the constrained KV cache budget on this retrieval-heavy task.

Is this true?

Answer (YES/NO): NO